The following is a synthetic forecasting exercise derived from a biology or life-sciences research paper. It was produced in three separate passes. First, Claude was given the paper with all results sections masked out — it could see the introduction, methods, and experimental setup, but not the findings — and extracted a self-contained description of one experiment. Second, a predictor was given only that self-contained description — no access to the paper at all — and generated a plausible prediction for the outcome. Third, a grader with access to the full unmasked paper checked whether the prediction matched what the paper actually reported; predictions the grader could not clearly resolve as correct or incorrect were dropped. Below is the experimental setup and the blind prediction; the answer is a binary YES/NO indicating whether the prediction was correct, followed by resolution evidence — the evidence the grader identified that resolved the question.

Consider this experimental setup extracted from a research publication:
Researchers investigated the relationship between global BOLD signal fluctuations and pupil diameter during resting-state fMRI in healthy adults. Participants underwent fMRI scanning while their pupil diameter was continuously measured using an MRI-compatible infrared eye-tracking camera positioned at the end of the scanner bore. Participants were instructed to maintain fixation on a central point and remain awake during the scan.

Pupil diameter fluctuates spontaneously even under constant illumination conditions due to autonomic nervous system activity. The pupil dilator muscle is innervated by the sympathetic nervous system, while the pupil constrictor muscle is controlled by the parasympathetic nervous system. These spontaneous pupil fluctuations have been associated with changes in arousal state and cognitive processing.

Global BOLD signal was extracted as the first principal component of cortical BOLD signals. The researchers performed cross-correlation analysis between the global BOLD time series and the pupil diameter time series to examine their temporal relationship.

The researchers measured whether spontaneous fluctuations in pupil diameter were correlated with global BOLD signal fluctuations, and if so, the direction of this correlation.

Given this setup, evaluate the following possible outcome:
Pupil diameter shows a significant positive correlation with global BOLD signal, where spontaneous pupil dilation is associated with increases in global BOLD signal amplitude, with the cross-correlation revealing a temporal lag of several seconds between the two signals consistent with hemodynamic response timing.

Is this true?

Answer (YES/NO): YES